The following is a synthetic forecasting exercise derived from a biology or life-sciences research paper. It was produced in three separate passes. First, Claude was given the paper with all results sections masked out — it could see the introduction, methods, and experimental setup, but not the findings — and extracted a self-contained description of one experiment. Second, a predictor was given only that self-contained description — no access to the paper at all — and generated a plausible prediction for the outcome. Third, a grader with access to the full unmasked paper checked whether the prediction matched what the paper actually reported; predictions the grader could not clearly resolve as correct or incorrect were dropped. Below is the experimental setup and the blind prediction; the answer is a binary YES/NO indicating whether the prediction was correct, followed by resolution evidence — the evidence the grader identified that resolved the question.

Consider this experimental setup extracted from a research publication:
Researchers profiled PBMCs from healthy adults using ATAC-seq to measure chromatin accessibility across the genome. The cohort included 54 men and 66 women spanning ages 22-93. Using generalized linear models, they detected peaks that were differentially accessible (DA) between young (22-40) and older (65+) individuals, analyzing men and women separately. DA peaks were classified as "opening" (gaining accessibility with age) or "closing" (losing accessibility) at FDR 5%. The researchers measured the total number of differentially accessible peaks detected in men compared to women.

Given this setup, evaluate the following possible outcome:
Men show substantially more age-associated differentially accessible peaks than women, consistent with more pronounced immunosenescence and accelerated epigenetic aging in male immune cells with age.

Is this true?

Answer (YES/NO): YES